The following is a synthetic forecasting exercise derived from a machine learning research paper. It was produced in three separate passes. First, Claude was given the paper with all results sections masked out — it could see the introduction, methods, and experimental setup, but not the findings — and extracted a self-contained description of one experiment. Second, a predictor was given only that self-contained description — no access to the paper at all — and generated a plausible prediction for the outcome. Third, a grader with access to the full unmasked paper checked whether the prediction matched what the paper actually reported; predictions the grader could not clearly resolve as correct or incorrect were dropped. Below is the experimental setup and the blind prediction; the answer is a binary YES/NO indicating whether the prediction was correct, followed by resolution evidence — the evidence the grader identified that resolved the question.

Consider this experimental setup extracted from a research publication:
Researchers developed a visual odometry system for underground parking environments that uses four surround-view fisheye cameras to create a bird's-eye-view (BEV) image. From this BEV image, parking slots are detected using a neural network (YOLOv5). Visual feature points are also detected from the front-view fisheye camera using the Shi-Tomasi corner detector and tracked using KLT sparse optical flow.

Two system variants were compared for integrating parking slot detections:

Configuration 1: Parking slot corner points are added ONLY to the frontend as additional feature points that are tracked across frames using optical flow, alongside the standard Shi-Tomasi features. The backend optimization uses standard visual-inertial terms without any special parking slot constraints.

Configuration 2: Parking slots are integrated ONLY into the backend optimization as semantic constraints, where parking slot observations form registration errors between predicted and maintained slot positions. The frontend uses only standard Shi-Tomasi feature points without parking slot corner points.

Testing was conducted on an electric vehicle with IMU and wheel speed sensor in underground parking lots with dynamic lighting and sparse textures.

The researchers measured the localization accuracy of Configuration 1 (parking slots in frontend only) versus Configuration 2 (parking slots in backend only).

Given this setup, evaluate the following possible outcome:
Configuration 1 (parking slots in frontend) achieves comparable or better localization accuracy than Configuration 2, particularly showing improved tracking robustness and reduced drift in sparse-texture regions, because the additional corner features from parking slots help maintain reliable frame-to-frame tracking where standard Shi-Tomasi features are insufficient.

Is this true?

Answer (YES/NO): NO